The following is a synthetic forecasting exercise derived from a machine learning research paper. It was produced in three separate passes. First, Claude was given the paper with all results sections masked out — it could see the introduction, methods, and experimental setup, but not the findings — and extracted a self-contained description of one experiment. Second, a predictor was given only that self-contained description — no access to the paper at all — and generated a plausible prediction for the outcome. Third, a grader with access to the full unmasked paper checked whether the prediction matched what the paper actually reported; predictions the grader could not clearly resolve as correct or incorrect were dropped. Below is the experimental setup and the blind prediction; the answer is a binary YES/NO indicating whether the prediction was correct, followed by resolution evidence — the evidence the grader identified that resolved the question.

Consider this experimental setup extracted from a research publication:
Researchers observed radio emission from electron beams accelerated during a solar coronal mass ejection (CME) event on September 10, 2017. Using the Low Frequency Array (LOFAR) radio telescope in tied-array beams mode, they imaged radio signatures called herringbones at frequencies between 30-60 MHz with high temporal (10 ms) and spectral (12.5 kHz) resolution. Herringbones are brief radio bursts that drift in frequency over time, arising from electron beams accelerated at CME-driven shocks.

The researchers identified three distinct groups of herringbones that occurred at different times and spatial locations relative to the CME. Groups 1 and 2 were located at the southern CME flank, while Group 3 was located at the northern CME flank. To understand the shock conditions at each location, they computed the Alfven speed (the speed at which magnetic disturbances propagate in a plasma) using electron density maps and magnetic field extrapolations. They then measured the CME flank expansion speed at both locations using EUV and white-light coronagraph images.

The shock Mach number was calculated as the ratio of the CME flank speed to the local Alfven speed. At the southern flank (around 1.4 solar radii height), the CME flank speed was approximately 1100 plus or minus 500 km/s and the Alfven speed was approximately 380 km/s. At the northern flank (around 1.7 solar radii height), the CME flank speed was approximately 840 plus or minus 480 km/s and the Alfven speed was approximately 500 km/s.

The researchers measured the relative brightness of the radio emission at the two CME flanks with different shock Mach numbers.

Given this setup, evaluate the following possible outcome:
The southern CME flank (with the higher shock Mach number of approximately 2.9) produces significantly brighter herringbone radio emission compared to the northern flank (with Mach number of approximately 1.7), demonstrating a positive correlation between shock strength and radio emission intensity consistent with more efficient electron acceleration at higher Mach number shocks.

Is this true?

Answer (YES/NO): YES